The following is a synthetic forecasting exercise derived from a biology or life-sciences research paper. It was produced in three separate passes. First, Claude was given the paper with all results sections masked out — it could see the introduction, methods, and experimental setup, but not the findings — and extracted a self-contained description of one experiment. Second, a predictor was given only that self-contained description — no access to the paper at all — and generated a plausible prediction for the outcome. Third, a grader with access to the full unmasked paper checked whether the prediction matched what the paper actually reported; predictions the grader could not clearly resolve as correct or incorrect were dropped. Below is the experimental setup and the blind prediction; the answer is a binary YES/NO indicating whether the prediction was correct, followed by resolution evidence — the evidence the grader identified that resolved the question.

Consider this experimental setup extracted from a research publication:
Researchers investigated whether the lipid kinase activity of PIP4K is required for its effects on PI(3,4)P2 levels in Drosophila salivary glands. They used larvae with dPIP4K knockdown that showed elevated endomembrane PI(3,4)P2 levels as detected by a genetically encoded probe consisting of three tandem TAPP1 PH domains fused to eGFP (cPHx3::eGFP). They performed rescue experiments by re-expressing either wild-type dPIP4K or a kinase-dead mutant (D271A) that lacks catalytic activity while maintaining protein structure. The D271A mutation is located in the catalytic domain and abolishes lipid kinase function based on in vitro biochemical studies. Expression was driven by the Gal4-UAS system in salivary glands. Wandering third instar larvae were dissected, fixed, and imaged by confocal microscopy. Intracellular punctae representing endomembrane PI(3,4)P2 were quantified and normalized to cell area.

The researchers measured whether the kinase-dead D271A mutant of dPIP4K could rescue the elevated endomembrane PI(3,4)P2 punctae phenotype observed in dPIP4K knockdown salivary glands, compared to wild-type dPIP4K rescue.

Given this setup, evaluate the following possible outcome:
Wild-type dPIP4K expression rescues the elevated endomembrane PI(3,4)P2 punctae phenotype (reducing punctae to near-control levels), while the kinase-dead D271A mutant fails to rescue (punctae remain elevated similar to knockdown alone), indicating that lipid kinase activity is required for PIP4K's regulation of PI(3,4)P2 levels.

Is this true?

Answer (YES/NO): NO